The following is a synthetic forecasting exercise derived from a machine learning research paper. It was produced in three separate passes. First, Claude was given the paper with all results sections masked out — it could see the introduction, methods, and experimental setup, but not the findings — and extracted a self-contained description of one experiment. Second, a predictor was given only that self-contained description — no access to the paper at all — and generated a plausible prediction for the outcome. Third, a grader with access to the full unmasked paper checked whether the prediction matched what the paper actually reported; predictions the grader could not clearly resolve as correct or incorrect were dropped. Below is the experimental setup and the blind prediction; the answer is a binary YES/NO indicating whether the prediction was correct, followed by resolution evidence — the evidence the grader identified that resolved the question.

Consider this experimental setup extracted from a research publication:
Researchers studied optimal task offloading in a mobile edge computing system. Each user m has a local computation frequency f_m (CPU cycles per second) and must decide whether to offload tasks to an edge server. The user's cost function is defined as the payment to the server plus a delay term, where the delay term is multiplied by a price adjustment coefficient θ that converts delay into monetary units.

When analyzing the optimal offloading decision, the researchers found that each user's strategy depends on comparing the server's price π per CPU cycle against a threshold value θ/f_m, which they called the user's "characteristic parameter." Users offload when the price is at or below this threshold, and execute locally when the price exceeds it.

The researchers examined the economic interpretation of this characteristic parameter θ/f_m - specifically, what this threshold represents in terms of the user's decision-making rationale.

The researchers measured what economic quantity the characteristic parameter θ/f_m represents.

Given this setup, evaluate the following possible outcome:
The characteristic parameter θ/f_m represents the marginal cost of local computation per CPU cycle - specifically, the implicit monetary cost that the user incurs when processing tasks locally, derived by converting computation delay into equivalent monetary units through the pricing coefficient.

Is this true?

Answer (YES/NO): YES